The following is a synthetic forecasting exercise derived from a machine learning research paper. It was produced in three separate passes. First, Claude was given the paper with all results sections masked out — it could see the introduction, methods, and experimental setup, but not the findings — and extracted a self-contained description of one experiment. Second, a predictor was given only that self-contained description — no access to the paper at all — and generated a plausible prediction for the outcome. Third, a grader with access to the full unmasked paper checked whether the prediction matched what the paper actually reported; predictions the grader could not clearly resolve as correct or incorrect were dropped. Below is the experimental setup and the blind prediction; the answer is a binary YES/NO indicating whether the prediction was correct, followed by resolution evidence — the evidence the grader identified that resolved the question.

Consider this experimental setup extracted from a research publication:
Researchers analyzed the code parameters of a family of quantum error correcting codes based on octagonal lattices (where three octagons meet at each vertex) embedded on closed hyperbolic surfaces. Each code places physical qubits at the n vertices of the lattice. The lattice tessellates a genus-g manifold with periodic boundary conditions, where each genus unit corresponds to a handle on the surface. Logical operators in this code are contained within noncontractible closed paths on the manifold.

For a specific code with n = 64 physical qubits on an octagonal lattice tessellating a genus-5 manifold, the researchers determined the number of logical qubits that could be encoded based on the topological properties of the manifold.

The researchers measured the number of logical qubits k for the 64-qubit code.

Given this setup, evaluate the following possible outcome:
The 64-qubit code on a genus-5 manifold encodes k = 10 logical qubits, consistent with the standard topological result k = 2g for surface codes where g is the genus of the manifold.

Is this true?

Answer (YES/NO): YES